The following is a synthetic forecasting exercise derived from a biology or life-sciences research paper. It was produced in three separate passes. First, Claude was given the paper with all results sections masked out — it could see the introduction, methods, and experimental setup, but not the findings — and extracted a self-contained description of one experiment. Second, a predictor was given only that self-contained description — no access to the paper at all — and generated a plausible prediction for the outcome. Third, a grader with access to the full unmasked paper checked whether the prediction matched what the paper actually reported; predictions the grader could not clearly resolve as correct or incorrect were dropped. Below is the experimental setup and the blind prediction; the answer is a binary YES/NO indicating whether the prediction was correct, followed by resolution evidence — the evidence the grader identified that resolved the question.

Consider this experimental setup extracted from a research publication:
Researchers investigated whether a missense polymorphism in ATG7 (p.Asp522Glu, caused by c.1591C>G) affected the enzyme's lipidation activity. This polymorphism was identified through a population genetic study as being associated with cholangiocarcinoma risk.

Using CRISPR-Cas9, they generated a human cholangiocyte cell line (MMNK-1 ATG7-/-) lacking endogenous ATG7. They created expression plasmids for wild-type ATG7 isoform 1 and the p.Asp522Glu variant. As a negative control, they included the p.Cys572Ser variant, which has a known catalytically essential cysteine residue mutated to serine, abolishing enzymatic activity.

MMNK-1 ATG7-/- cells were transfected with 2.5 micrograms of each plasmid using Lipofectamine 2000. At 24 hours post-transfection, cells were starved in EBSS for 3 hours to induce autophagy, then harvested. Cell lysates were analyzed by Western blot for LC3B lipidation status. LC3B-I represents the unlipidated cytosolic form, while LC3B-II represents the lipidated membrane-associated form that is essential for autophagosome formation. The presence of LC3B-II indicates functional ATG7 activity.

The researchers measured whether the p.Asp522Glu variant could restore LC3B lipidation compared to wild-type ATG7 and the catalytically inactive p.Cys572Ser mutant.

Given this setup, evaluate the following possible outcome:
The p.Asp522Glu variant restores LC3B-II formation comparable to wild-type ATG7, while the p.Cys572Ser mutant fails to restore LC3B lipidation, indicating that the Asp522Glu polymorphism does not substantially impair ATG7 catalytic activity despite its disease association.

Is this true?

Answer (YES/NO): YES